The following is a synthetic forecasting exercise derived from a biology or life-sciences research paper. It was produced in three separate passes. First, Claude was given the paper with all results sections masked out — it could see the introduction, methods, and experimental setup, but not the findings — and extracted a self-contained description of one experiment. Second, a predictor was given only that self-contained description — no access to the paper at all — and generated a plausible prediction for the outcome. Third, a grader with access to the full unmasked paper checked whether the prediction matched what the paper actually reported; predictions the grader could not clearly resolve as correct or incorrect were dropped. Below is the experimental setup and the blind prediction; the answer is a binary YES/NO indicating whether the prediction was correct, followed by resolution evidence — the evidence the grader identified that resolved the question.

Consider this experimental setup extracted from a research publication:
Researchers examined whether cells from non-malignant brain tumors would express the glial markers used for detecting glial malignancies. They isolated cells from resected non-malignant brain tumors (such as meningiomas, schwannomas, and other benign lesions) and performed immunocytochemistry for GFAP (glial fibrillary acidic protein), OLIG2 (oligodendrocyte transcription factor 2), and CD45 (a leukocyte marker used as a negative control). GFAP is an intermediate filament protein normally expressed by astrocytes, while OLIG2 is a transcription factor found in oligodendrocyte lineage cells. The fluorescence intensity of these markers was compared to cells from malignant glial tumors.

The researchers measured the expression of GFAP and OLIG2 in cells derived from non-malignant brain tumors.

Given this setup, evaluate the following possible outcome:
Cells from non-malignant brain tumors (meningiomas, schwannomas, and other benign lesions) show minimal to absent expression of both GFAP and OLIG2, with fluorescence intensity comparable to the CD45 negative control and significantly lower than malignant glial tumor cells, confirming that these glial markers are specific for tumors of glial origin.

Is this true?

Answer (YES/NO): NO